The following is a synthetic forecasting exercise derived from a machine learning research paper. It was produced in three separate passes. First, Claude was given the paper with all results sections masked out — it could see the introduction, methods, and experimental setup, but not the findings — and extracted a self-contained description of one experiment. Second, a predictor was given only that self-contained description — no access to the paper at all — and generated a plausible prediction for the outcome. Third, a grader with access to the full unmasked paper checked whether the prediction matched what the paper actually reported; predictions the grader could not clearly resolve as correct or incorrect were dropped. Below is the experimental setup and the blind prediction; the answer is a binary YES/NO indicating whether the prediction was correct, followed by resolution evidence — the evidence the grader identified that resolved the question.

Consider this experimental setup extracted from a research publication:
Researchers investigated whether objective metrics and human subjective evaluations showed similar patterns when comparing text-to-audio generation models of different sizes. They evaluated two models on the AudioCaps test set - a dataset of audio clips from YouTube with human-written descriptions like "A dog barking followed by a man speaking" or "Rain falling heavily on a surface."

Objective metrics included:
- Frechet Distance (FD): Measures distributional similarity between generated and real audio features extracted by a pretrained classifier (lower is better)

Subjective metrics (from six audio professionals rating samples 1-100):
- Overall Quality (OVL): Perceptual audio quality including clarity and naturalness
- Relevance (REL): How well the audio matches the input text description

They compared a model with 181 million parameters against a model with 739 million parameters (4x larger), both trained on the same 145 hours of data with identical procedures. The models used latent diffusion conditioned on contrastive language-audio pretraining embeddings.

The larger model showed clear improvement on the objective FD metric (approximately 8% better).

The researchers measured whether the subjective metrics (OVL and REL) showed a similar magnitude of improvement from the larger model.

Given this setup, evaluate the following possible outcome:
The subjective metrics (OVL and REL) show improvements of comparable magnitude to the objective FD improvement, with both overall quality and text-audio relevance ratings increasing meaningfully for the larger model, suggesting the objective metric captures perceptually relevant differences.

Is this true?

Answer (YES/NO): NO